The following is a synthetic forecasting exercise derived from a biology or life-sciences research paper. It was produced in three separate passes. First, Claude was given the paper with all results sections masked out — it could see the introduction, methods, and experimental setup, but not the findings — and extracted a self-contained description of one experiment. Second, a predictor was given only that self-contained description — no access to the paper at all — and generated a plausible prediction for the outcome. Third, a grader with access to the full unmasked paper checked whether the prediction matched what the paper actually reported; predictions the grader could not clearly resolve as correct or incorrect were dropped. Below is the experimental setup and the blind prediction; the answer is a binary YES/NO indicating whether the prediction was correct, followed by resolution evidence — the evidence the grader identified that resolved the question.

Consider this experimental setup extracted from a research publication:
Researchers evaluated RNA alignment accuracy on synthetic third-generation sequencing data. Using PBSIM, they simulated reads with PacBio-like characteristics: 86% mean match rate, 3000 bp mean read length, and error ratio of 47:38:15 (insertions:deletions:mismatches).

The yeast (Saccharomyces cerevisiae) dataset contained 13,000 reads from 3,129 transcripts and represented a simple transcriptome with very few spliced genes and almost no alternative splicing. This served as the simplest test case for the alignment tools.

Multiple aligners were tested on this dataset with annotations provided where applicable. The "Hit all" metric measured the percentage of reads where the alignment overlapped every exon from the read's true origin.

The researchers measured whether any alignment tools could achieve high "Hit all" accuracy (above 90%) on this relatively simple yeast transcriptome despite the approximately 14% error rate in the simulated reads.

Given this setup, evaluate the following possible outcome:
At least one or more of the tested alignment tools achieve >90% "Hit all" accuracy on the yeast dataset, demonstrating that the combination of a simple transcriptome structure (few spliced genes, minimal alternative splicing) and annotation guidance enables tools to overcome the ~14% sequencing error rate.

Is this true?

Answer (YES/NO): YES